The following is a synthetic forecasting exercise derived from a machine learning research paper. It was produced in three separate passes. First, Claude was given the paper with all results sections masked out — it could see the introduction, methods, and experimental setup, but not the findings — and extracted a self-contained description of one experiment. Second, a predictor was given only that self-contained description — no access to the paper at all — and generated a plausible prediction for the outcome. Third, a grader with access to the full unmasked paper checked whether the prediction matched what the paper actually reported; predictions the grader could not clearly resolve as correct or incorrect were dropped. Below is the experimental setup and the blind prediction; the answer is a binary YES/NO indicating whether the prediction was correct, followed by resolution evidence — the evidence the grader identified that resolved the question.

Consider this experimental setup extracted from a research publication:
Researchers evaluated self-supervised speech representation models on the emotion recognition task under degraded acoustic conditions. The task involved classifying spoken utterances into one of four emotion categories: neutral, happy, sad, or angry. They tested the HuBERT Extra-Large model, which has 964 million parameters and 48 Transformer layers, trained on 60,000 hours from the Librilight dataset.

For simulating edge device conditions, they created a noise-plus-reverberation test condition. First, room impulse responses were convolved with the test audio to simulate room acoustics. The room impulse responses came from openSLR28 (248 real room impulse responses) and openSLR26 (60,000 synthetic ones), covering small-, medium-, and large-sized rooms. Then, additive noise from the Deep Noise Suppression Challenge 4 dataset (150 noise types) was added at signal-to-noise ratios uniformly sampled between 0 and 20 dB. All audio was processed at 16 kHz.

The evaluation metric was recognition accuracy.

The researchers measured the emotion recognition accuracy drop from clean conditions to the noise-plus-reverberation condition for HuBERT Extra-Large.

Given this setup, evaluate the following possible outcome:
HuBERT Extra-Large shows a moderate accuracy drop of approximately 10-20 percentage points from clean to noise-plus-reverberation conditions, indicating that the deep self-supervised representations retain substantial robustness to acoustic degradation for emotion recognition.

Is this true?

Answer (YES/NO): NO